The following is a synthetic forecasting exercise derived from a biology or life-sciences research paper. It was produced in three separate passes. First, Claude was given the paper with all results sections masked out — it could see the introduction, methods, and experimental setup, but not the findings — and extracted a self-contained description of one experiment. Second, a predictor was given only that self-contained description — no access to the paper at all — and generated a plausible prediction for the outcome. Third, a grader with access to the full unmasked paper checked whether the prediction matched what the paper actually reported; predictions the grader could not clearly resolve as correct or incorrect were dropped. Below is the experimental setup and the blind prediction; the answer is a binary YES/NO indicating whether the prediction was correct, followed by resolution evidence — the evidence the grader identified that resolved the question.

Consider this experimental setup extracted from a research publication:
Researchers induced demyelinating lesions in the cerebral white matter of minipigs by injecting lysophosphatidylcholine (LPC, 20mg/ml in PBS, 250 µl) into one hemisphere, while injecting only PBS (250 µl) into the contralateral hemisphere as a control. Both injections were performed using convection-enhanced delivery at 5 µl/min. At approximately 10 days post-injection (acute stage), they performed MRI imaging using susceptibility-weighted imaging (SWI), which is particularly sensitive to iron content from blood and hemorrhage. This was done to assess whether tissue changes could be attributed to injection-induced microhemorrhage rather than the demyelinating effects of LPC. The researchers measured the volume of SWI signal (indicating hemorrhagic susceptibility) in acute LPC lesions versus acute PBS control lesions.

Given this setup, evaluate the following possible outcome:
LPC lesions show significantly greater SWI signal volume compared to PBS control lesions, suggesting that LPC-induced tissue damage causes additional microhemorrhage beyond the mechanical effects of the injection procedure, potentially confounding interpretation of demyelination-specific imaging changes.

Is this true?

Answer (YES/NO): NO